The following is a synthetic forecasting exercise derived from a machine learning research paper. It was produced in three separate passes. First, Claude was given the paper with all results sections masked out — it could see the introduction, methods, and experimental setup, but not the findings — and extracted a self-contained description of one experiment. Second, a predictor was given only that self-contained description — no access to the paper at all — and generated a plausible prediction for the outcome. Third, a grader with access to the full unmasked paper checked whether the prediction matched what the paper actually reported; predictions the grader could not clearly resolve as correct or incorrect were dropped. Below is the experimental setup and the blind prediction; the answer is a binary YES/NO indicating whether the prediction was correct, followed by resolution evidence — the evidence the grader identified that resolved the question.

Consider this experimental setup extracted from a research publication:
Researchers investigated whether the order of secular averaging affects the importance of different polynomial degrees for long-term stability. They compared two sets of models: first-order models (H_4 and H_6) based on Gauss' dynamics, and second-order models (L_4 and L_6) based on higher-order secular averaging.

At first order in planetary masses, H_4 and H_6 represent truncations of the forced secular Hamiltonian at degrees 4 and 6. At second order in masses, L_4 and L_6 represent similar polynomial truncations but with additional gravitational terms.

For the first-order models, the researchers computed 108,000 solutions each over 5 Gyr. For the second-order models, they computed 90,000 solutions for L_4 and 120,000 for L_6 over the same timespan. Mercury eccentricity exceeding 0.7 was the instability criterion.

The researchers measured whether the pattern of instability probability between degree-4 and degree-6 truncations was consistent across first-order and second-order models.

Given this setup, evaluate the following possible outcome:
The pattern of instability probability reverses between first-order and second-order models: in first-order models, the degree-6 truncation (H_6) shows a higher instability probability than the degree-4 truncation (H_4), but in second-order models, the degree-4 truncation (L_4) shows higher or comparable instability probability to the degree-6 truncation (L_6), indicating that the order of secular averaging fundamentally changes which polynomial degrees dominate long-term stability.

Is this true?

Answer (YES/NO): NO